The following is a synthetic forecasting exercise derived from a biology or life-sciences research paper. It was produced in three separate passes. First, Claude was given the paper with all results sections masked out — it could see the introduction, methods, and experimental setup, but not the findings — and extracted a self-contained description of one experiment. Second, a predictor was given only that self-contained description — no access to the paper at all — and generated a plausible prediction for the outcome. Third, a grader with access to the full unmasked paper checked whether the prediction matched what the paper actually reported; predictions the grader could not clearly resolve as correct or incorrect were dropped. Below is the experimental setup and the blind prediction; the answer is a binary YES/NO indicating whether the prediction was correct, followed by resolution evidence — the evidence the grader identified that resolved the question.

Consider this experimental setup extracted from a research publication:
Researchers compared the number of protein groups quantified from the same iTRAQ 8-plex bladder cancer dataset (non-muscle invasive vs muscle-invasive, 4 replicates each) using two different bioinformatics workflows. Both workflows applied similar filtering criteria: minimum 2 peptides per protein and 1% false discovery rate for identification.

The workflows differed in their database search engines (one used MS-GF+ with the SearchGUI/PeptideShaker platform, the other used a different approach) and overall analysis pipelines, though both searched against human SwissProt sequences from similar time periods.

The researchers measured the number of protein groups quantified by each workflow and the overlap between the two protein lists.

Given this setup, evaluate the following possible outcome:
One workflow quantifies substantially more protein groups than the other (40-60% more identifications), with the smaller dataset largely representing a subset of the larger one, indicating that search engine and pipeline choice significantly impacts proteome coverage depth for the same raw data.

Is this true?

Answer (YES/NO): NO